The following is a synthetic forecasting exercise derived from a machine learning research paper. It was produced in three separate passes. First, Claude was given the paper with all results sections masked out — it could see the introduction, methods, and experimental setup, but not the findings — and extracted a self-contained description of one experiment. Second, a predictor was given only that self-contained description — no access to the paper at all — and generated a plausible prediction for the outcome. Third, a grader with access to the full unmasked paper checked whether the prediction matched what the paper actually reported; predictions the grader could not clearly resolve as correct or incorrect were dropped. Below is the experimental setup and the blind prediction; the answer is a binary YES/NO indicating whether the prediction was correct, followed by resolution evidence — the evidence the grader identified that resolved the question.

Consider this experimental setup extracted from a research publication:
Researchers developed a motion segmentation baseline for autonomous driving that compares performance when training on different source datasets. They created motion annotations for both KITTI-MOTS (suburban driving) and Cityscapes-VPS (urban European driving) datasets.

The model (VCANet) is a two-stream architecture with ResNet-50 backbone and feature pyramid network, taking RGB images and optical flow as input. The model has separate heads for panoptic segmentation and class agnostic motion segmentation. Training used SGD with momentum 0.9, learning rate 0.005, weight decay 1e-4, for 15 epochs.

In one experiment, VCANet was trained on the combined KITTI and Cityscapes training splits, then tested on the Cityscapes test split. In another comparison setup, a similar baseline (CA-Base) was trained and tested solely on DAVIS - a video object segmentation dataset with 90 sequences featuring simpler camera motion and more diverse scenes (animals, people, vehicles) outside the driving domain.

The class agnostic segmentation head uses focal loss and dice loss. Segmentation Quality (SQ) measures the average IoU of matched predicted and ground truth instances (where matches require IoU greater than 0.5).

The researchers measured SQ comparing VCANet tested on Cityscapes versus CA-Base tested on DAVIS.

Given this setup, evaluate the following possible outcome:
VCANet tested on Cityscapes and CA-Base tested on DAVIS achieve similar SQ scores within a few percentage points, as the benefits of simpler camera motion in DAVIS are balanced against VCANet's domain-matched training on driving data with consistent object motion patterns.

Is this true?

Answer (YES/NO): YES